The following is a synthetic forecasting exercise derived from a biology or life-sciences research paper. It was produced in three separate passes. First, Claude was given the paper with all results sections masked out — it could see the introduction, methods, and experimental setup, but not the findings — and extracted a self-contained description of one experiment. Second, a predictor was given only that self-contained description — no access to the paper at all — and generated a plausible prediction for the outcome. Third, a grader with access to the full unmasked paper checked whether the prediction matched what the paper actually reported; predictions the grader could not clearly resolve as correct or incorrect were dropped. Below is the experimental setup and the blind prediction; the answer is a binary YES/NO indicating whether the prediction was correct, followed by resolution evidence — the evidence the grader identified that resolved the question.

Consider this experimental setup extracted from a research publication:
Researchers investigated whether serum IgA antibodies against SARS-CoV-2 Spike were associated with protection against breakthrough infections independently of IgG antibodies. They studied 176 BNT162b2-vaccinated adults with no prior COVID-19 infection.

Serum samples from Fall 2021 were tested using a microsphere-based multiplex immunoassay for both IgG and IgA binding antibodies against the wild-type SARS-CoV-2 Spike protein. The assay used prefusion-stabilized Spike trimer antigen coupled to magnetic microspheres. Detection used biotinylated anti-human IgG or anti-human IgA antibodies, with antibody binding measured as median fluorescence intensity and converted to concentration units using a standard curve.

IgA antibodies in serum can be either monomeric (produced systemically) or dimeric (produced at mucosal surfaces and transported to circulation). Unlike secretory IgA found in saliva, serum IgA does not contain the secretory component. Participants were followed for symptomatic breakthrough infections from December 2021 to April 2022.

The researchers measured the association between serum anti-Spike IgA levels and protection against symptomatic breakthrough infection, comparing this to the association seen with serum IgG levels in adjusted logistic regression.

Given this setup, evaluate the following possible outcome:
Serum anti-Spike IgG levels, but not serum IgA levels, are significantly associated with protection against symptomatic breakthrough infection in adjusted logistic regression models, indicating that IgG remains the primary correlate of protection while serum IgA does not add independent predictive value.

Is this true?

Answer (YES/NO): YES